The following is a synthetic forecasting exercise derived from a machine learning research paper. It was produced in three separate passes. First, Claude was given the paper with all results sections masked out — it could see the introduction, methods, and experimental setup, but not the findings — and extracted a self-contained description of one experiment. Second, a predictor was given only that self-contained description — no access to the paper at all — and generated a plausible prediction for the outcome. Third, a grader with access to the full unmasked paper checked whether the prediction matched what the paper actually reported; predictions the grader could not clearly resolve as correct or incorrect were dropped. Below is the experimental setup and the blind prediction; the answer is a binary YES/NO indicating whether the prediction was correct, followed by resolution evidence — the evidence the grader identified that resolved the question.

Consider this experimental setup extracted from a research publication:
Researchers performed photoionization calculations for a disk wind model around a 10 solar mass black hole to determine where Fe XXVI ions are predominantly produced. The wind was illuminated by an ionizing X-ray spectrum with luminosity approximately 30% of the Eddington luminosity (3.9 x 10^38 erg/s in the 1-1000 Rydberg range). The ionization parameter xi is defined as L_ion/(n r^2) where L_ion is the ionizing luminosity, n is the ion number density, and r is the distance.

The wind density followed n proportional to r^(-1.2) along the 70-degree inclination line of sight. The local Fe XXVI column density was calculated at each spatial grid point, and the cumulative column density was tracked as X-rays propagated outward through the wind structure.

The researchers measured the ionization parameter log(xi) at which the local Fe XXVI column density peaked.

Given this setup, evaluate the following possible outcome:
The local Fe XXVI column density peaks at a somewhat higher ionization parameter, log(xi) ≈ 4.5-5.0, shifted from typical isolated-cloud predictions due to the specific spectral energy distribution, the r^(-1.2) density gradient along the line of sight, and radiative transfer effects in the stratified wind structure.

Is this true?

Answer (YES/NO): YES